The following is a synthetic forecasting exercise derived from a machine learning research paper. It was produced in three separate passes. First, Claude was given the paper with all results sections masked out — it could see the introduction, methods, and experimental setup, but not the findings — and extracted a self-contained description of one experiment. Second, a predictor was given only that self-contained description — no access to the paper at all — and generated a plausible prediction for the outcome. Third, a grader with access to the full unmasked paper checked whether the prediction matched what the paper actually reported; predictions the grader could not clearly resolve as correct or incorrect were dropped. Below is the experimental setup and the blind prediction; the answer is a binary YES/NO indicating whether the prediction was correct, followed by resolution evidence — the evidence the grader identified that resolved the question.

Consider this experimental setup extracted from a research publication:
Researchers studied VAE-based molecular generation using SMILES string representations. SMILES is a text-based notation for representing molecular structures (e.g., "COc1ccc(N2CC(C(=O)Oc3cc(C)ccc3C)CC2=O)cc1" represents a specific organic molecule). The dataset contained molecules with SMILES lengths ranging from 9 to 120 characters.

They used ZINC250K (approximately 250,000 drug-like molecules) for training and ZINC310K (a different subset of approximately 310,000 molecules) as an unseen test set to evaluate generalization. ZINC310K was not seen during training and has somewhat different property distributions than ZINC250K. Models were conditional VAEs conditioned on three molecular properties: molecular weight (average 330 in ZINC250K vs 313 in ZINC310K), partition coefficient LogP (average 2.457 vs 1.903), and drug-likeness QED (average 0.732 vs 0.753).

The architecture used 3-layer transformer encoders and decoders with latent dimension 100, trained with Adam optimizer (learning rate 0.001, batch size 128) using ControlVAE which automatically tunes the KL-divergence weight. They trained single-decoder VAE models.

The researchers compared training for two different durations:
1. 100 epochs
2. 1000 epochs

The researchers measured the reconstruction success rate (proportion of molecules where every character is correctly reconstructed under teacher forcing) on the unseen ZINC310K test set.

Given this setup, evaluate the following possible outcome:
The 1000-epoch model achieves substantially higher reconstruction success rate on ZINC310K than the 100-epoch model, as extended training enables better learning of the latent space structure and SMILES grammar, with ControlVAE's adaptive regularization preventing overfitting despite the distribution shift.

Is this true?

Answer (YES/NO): NO